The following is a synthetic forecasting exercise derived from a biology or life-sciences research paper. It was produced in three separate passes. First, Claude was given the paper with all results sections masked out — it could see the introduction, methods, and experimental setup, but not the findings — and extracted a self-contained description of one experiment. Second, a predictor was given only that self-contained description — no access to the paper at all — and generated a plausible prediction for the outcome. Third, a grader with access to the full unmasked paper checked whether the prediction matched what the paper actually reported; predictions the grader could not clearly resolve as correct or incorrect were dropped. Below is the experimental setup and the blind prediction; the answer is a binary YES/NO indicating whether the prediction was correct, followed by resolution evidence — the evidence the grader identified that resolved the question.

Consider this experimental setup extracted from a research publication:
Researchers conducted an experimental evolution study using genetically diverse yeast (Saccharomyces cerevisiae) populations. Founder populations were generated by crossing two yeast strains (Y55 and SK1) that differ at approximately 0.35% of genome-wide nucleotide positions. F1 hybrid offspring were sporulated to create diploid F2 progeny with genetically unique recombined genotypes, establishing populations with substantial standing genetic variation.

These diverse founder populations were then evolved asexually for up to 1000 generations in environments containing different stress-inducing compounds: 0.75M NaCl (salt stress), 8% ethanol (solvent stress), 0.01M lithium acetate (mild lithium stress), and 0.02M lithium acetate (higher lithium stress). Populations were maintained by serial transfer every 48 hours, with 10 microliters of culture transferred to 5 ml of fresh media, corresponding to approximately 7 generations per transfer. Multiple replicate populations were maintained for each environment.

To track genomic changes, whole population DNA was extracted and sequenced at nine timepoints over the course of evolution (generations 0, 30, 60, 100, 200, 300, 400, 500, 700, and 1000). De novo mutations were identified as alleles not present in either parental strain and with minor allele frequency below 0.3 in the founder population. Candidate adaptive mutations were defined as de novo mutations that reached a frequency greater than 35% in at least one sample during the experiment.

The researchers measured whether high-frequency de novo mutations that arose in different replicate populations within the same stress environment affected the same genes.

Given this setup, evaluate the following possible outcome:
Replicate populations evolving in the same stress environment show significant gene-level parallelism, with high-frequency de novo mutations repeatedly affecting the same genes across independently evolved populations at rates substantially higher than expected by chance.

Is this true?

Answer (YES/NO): YES